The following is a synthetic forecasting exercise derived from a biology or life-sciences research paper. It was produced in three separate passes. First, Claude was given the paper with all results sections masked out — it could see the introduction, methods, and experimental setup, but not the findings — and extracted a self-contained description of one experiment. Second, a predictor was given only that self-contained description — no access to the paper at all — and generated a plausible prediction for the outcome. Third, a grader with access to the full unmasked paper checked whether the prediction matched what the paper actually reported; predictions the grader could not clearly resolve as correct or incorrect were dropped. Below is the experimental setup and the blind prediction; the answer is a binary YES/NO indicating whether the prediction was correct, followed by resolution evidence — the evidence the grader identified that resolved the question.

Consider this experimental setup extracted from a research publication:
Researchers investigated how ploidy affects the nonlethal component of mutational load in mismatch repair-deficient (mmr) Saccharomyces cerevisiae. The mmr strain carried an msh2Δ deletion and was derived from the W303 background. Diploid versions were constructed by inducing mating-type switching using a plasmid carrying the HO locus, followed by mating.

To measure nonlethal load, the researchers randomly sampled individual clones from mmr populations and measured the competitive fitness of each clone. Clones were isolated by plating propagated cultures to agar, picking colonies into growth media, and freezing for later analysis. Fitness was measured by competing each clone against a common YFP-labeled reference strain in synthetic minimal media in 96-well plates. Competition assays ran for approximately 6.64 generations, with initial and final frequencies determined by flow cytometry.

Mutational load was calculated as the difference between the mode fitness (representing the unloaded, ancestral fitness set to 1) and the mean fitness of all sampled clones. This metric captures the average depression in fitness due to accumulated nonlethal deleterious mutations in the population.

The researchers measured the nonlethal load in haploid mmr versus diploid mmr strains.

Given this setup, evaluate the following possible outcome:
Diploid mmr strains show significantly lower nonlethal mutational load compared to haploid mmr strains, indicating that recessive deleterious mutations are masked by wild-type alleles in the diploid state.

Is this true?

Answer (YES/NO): YES